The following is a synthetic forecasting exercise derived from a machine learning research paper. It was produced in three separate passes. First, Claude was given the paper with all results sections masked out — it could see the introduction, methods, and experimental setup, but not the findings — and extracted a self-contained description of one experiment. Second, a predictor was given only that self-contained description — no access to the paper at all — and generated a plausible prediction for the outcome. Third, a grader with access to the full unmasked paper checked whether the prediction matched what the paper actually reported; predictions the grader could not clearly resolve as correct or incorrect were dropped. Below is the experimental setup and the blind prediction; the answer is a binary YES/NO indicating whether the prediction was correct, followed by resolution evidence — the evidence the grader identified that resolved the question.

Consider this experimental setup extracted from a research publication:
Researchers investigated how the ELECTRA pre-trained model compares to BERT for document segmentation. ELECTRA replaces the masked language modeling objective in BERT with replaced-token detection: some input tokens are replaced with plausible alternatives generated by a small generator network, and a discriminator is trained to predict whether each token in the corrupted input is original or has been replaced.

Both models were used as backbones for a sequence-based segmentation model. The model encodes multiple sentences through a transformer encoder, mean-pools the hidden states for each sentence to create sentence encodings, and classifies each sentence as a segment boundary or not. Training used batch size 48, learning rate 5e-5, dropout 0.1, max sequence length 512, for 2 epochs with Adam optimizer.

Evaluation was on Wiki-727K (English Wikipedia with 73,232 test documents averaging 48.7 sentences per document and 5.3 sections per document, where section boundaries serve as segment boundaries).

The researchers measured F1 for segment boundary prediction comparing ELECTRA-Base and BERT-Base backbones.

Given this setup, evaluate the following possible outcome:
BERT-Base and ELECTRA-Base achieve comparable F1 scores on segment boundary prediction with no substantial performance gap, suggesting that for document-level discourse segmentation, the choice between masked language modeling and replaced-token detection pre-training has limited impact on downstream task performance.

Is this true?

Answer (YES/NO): NO